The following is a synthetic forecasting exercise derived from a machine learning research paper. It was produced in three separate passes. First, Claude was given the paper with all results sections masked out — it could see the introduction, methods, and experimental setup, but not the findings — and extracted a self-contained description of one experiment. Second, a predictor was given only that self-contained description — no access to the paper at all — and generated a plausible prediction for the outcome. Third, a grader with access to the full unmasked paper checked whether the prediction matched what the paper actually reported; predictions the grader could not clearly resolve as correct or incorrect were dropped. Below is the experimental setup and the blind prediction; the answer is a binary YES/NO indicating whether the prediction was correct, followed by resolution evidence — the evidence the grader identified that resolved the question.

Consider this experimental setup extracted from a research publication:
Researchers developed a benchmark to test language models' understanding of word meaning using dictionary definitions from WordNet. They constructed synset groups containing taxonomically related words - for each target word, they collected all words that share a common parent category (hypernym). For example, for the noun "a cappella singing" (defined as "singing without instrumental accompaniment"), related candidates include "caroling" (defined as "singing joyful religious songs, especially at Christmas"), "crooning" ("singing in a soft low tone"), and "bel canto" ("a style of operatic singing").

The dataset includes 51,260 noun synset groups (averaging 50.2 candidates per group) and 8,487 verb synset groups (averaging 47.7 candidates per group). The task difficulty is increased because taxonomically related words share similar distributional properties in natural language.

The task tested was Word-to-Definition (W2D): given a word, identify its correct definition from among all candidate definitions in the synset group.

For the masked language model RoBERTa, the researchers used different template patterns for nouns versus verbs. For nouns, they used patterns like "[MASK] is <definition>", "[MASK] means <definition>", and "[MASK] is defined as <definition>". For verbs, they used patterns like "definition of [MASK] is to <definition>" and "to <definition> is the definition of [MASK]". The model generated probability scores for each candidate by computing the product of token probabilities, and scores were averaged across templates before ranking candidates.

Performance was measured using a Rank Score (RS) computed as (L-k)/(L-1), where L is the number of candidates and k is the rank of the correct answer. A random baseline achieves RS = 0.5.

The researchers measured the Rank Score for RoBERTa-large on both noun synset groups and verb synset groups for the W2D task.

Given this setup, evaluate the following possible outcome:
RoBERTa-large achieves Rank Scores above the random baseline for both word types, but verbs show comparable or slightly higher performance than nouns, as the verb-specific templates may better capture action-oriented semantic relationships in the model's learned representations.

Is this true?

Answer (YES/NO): YES